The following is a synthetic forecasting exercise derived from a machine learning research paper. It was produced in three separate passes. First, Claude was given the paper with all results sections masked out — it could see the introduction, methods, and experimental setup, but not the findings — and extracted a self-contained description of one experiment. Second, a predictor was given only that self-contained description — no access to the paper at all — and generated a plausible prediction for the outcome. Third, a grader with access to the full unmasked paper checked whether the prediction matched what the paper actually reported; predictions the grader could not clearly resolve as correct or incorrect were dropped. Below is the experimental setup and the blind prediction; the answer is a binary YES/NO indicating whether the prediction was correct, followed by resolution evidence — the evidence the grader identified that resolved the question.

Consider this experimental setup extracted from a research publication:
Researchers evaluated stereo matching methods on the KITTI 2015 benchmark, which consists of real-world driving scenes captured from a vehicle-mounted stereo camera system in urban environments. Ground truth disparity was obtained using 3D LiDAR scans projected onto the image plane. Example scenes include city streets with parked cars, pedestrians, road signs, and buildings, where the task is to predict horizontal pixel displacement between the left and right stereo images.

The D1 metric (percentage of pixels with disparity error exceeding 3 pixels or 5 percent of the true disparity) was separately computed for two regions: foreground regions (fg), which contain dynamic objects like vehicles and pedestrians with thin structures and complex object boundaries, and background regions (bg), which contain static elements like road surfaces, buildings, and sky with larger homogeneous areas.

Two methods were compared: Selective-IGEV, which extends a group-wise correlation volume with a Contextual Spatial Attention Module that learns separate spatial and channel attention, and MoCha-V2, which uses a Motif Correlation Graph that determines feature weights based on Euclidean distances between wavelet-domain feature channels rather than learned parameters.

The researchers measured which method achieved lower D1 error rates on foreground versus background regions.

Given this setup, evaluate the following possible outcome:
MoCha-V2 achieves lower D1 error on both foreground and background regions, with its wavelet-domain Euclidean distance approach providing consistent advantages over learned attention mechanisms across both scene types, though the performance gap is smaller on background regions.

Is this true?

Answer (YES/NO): NO